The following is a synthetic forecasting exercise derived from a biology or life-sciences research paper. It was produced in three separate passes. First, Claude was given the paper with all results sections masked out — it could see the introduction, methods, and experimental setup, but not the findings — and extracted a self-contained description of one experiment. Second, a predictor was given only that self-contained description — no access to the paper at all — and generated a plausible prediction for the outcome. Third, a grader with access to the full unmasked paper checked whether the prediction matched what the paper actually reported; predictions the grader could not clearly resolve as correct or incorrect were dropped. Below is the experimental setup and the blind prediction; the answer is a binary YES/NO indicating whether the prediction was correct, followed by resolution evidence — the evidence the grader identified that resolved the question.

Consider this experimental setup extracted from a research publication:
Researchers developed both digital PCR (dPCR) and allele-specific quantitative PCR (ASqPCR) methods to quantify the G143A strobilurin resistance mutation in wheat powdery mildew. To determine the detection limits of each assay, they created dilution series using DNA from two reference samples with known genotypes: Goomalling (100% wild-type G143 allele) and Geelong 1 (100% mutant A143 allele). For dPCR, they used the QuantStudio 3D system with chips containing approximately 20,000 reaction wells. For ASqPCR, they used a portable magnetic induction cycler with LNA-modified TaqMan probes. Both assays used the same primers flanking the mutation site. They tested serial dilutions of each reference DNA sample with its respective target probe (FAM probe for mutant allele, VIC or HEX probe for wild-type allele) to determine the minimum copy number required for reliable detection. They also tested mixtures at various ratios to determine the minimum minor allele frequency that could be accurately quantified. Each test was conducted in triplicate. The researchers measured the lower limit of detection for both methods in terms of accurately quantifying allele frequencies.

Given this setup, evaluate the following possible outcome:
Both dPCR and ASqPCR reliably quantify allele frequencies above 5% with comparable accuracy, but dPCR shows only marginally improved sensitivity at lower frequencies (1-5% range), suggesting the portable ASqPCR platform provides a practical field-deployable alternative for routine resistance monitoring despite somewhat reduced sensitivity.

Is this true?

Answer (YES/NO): NO